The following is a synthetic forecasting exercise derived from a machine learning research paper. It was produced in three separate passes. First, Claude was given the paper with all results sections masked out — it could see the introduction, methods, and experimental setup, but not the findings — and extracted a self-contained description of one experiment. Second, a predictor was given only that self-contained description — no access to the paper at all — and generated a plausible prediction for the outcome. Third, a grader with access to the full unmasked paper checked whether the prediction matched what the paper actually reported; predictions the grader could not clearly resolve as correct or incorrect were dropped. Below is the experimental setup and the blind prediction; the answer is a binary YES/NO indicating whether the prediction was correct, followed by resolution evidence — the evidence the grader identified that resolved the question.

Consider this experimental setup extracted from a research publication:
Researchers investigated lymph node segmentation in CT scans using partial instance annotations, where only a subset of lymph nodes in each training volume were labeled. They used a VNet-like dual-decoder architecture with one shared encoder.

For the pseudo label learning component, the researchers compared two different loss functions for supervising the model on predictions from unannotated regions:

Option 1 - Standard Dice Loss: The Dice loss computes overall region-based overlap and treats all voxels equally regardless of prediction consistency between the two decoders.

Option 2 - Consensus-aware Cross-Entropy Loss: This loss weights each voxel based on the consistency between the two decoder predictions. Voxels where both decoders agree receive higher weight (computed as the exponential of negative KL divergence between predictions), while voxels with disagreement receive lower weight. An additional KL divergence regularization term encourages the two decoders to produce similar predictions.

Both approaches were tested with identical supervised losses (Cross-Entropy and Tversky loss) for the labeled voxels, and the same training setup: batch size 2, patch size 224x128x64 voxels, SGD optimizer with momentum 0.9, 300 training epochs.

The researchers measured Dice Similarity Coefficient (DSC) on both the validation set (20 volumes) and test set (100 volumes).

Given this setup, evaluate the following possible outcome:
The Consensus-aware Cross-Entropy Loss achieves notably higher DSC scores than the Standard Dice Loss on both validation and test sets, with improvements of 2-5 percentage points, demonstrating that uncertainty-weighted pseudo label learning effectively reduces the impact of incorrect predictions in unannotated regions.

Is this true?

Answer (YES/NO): NO